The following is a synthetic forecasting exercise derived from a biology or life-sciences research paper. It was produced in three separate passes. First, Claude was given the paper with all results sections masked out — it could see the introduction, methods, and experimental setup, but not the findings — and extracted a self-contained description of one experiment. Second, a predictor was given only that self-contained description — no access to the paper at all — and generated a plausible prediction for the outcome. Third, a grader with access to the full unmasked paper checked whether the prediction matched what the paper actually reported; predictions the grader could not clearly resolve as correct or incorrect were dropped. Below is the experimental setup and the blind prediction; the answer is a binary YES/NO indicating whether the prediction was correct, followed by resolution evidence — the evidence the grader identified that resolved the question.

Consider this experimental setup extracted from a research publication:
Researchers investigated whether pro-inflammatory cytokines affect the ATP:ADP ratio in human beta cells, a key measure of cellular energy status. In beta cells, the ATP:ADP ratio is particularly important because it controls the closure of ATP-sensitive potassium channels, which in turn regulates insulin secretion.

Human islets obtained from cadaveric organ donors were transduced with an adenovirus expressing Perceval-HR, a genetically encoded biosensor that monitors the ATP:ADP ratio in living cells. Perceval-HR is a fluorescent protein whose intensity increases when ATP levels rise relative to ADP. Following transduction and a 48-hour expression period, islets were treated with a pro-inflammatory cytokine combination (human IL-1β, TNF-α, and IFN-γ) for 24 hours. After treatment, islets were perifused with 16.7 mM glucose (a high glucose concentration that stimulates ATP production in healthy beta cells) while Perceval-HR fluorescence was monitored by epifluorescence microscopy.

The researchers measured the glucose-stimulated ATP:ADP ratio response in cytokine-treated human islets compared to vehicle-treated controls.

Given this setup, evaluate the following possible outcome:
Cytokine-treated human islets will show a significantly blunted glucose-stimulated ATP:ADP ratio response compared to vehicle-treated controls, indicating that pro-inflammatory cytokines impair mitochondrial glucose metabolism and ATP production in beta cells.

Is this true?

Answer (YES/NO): YES